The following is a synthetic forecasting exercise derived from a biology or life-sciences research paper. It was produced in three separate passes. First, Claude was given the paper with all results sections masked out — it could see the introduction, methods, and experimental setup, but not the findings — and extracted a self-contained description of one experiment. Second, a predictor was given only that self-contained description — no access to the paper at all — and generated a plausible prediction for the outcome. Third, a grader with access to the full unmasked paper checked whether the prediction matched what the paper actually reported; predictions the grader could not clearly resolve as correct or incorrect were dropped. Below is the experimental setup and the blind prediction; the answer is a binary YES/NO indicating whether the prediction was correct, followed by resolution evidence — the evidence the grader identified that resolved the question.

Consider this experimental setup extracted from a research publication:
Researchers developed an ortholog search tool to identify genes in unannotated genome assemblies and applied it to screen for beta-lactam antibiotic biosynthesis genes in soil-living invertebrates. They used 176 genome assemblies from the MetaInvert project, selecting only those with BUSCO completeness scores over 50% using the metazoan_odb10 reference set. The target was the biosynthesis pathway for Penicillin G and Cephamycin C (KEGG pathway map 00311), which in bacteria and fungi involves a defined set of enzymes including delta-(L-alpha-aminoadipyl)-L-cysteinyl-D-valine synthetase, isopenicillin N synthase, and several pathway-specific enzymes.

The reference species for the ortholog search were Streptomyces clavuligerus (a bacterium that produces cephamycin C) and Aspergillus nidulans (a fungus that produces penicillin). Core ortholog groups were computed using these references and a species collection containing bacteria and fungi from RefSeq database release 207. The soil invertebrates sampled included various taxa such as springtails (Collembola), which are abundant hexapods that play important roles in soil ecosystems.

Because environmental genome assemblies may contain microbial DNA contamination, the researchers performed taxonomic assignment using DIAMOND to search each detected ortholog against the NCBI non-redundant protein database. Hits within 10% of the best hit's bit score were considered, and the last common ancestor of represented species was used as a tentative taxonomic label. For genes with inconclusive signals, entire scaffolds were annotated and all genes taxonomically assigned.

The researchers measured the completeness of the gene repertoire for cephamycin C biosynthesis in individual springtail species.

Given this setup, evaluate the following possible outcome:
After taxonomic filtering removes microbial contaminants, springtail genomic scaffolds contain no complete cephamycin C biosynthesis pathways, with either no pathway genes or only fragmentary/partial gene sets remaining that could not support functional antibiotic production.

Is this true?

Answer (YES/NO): NO